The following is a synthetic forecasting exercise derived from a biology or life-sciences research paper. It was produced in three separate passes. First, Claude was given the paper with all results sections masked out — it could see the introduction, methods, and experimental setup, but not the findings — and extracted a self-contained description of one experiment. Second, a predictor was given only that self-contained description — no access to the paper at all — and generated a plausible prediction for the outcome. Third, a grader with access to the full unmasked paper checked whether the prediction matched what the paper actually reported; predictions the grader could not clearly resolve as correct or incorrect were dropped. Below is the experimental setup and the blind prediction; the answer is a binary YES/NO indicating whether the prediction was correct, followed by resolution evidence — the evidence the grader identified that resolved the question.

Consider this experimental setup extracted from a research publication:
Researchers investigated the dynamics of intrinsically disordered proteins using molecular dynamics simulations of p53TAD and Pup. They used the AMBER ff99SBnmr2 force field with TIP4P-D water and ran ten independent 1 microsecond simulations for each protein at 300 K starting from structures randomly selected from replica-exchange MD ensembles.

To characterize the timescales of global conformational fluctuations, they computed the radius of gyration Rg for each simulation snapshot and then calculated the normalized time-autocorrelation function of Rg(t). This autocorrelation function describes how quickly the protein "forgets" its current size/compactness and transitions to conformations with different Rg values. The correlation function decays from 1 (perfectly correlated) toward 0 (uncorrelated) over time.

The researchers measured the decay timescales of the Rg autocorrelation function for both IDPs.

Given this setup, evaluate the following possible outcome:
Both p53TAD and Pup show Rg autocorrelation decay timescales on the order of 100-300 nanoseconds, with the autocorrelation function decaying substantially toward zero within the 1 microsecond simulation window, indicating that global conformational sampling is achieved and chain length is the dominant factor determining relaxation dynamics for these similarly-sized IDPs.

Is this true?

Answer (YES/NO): NO